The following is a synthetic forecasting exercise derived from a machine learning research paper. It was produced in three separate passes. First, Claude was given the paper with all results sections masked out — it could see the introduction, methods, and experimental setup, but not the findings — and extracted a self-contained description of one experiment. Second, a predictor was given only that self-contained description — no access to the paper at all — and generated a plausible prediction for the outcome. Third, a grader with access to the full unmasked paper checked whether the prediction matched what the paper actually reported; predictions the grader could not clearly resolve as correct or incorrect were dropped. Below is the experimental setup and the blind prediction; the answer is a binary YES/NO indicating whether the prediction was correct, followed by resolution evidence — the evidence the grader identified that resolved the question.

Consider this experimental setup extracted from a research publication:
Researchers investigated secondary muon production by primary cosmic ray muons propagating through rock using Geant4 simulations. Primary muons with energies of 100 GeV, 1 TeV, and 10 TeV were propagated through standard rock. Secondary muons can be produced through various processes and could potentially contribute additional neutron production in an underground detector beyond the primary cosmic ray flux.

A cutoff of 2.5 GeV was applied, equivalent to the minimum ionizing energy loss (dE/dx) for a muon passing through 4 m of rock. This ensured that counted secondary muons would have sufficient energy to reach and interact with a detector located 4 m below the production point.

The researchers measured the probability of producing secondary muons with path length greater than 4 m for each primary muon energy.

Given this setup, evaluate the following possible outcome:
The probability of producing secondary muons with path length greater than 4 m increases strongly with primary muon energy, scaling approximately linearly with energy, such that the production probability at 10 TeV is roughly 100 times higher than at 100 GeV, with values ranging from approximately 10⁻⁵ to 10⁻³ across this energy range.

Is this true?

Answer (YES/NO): YES